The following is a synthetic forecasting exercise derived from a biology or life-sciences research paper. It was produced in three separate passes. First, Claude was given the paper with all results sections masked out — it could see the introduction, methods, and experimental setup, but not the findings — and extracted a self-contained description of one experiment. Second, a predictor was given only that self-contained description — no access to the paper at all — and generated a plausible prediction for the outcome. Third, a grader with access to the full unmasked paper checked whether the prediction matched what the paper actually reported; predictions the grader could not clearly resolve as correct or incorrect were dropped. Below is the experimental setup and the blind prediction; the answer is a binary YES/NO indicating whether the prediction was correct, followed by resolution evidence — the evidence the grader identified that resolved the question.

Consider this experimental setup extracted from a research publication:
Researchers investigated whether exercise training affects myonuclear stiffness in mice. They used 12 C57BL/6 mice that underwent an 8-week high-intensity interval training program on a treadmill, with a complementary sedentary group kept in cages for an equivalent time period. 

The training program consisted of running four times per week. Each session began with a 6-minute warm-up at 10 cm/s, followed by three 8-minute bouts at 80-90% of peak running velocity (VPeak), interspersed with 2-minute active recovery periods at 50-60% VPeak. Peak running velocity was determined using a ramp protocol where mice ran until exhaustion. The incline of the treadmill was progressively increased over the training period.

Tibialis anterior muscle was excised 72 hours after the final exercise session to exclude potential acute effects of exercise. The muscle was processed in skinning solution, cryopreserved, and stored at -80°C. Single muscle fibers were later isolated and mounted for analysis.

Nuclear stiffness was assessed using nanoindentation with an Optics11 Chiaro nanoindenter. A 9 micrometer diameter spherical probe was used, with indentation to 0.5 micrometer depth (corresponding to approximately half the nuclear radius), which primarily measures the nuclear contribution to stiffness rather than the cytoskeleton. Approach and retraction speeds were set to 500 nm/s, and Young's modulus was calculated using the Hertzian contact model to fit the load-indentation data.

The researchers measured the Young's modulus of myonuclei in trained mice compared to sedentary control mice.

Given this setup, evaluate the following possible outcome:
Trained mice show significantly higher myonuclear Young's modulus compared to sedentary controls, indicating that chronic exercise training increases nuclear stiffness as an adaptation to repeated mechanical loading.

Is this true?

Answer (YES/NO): YES